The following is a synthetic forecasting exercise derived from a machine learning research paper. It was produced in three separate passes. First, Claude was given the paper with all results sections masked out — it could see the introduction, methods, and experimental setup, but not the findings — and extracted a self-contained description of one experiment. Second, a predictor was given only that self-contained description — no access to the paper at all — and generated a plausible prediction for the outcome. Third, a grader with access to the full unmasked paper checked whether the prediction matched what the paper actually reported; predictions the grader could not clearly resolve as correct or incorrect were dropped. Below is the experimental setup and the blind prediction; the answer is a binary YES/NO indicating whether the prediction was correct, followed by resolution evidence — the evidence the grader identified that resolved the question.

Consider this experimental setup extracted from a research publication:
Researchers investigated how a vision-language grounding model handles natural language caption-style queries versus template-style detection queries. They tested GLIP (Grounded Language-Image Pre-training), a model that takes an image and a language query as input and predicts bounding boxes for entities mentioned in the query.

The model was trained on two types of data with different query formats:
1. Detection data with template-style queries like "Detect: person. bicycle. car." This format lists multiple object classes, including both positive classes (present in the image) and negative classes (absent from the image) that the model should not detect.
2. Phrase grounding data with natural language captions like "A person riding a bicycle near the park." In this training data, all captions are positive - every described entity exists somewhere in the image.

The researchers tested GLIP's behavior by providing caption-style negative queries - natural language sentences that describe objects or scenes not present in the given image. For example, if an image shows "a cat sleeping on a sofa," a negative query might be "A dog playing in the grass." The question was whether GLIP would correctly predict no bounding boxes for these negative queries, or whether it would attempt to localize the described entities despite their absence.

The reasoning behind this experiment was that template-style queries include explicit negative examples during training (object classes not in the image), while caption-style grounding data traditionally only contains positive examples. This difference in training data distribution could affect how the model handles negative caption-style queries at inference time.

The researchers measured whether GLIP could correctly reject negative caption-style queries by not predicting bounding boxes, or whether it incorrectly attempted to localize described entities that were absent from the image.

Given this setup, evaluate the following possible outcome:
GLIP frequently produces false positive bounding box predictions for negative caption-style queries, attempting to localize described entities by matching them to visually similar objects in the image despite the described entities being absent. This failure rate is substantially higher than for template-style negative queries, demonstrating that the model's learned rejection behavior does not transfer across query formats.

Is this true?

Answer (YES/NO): YES